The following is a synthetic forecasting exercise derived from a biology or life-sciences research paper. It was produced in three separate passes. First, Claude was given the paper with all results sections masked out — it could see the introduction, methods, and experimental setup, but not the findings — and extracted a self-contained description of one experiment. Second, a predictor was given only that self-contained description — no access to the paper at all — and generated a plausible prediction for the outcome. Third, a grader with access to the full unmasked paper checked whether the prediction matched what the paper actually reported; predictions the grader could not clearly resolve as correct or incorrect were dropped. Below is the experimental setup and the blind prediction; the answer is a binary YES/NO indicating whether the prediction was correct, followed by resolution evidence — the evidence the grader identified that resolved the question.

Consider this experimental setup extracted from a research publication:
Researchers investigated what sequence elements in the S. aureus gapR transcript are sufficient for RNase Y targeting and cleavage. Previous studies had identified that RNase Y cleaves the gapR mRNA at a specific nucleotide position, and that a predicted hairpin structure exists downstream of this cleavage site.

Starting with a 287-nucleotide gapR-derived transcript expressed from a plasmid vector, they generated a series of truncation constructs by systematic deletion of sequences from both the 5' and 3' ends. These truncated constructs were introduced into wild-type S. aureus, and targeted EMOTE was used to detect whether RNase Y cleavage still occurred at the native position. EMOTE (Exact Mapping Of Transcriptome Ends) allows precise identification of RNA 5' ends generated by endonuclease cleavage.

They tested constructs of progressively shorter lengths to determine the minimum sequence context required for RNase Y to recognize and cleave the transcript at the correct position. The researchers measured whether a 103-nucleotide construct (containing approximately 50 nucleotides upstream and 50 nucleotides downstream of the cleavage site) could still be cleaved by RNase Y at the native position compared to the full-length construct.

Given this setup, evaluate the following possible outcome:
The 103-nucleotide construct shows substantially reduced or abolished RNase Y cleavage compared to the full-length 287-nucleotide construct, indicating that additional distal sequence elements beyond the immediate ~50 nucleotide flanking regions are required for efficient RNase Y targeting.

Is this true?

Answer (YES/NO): NO